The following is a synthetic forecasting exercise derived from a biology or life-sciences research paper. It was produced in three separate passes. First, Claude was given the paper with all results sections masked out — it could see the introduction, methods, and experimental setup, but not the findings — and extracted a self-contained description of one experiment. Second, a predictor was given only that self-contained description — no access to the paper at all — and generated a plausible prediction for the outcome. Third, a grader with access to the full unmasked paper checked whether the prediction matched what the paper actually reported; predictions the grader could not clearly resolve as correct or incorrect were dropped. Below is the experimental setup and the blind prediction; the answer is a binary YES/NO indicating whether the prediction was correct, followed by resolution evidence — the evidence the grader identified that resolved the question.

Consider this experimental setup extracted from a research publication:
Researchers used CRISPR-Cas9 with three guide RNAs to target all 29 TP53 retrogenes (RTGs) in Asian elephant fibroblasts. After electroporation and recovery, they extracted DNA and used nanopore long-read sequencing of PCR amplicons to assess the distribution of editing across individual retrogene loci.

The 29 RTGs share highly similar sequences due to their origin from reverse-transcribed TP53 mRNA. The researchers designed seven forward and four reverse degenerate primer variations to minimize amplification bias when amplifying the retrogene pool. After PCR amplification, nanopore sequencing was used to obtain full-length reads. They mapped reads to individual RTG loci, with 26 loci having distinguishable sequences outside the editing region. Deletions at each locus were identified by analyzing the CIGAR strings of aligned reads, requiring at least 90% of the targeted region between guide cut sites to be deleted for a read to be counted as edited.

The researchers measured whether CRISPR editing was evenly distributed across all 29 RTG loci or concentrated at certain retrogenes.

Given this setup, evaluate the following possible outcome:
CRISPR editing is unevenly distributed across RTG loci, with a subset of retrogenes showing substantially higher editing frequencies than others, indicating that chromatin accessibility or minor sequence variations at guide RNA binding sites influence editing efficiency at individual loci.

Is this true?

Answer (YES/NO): NO